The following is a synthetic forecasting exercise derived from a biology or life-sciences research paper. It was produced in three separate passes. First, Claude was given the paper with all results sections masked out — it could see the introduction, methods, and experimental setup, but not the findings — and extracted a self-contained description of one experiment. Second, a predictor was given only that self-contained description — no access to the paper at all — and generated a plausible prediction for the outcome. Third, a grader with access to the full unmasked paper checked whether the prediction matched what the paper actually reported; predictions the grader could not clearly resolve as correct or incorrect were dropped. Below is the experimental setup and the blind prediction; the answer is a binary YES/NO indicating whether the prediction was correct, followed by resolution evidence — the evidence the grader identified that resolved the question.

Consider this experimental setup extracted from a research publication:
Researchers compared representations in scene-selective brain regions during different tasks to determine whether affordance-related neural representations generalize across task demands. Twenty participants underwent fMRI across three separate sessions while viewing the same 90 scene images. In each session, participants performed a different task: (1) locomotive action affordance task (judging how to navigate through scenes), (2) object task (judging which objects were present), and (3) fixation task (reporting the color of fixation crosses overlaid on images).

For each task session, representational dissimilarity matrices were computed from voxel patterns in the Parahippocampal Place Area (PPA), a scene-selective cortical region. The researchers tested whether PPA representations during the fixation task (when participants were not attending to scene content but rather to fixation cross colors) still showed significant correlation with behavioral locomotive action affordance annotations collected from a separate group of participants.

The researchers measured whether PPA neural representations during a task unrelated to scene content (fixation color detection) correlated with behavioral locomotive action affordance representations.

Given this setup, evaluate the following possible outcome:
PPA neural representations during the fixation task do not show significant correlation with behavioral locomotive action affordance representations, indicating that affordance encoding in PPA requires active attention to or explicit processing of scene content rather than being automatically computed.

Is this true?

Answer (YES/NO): NO